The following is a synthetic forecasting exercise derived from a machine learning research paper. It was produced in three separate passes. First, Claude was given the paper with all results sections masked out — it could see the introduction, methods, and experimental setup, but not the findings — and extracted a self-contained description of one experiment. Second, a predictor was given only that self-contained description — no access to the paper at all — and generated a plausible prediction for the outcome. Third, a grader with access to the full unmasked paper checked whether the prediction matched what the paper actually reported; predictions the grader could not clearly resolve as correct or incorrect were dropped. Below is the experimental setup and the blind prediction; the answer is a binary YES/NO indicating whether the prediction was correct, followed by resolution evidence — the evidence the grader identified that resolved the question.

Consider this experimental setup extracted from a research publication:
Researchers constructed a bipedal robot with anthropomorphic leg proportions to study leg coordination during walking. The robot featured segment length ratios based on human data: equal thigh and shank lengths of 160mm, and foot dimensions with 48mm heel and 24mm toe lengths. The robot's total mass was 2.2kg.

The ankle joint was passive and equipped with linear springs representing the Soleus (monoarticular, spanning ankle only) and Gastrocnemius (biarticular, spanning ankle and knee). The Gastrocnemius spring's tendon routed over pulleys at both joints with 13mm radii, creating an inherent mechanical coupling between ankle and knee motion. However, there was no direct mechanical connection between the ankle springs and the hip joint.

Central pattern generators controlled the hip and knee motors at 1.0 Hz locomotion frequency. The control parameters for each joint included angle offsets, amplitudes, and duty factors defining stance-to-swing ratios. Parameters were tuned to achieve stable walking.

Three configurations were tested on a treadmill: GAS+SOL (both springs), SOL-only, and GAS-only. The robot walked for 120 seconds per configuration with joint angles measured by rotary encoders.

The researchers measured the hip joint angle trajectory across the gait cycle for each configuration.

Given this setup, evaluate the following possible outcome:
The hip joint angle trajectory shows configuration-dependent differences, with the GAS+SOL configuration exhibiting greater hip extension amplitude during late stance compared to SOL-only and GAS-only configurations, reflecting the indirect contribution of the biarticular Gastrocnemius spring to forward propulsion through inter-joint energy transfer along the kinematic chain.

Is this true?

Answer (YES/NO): NO